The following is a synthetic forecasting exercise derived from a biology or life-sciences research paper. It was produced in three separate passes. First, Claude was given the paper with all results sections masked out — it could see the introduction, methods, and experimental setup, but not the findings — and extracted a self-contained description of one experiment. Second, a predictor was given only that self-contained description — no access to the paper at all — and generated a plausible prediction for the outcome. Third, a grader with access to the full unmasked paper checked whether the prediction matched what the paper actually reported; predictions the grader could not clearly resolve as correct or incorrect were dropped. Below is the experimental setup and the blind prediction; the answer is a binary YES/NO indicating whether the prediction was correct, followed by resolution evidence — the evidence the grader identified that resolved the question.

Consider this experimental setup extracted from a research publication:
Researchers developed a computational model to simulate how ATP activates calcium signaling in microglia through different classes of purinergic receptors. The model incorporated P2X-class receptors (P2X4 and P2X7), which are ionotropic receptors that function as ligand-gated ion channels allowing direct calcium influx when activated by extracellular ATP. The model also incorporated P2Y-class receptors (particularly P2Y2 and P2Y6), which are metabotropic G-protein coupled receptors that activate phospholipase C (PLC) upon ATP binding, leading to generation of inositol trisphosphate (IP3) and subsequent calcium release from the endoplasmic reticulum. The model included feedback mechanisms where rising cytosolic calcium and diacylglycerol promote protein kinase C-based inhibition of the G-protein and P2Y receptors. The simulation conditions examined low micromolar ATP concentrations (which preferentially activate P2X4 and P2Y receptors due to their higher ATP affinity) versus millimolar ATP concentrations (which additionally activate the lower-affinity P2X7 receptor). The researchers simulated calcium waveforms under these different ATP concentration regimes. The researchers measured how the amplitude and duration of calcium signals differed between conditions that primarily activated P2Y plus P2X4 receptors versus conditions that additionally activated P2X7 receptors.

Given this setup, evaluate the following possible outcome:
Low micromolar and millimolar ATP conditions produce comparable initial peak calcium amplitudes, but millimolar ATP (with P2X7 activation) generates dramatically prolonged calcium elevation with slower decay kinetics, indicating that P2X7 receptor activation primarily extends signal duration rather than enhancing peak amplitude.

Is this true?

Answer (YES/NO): NO